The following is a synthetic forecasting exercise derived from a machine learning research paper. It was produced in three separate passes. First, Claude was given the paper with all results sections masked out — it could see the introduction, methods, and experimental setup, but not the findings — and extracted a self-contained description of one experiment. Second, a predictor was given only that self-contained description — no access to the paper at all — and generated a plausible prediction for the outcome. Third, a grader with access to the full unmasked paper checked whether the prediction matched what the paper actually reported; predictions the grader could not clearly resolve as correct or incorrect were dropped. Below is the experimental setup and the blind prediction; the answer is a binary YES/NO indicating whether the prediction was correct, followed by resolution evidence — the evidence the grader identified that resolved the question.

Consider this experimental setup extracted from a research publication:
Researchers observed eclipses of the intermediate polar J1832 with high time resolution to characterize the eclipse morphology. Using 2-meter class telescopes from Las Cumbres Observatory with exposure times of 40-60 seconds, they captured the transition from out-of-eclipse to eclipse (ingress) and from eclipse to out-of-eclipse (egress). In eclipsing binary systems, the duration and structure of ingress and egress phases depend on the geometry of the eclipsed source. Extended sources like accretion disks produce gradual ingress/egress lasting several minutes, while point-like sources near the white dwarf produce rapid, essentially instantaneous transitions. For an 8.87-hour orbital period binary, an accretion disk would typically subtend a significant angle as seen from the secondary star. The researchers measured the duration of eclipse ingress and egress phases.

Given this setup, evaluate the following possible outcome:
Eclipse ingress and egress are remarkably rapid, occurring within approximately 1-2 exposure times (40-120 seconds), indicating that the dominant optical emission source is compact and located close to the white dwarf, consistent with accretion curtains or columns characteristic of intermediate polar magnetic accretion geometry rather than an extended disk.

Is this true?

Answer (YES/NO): YES